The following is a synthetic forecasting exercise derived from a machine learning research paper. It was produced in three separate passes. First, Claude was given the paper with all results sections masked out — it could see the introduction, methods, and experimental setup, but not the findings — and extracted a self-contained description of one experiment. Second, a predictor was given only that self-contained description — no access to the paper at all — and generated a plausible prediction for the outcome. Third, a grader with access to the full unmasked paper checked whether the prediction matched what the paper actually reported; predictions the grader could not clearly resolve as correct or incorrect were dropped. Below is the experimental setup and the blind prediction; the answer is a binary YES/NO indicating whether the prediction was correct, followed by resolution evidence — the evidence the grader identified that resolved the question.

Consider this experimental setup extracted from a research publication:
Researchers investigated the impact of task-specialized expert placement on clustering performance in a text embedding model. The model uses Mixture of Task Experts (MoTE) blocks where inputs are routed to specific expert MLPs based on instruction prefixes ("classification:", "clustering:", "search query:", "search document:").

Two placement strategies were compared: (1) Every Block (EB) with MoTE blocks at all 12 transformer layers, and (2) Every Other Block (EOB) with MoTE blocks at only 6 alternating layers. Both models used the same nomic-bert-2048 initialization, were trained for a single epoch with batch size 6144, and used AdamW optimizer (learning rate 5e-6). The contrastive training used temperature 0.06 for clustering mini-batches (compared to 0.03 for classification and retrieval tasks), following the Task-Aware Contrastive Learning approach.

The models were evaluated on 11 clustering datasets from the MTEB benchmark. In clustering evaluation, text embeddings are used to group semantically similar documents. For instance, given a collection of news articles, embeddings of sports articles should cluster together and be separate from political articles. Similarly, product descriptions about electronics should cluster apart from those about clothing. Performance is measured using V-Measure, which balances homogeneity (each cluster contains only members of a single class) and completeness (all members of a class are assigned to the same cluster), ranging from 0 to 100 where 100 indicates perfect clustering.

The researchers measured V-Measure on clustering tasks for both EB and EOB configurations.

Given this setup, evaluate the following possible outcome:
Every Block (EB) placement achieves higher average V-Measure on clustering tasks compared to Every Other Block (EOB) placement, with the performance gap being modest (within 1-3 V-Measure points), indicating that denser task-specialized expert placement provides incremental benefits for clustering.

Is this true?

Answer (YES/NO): NO